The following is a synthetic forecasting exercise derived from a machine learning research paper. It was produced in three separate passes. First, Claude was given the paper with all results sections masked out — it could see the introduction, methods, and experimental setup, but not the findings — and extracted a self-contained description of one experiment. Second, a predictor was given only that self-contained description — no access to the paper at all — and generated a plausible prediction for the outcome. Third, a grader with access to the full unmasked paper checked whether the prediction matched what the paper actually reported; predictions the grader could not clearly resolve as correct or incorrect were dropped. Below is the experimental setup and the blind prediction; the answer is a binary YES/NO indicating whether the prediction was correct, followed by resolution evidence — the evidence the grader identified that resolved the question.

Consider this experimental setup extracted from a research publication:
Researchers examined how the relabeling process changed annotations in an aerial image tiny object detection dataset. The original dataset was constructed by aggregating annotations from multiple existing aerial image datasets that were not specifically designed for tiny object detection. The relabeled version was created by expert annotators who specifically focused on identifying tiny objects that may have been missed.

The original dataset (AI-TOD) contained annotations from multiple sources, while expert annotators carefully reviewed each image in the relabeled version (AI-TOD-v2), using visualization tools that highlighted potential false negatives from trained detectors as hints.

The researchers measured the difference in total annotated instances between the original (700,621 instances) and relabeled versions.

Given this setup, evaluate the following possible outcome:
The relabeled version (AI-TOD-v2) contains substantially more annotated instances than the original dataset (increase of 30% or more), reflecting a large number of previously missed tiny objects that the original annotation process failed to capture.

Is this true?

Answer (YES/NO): NO